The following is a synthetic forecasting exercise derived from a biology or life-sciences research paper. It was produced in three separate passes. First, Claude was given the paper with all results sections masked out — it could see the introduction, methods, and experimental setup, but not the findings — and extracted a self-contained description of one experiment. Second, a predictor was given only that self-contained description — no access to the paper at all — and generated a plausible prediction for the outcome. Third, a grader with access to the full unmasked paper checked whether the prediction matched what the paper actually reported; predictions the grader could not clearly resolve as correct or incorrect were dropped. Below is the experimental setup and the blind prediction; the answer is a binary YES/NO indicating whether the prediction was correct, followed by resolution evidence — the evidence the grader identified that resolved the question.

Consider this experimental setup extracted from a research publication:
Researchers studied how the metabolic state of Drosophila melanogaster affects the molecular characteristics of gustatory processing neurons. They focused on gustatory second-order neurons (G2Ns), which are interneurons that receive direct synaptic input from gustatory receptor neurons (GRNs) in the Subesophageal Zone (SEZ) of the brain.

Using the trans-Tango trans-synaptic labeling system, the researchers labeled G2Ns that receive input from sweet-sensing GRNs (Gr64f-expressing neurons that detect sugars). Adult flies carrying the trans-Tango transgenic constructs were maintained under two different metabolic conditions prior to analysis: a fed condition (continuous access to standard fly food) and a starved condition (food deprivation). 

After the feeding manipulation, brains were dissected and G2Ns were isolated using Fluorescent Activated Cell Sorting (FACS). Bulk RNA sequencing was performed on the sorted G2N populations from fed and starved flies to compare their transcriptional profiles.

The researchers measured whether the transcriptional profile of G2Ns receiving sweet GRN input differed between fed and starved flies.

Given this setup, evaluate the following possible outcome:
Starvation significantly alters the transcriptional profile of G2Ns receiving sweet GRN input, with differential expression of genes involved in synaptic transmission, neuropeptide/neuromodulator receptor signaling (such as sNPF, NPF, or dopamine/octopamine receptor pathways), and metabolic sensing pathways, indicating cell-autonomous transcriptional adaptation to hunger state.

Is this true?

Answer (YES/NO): NO